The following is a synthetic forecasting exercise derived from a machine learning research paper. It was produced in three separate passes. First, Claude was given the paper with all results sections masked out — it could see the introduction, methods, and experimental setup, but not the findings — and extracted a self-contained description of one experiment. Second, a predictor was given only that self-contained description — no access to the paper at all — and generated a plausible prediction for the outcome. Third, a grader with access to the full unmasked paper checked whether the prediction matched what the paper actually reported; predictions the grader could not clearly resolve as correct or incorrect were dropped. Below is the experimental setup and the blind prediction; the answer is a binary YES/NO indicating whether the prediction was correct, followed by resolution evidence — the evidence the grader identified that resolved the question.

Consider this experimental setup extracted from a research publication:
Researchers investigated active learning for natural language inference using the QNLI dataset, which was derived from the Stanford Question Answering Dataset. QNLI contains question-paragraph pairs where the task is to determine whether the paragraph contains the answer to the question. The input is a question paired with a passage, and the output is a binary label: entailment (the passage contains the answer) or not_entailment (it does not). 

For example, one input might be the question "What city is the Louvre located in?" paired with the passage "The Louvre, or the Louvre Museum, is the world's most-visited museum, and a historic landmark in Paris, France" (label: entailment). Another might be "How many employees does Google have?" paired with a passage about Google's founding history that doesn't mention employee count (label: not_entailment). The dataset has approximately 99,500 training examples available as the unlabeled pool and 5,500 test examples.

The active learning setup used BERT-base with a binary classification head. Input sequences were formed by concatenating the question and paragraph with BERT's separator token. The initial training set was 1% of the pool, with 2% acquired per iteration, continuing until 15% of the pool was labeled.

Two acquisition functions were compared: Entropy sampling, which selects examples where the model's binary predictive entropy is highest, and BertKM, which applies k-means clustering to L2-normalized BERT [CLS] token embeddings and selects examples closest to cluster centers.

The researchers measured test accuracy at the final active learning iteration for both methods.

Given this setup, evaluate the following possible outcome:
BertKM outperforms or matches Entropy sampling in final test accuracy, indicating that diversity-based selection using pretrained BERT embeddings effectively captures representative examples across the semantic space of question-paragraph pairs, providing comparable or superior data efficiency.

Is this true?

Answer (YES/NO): NO